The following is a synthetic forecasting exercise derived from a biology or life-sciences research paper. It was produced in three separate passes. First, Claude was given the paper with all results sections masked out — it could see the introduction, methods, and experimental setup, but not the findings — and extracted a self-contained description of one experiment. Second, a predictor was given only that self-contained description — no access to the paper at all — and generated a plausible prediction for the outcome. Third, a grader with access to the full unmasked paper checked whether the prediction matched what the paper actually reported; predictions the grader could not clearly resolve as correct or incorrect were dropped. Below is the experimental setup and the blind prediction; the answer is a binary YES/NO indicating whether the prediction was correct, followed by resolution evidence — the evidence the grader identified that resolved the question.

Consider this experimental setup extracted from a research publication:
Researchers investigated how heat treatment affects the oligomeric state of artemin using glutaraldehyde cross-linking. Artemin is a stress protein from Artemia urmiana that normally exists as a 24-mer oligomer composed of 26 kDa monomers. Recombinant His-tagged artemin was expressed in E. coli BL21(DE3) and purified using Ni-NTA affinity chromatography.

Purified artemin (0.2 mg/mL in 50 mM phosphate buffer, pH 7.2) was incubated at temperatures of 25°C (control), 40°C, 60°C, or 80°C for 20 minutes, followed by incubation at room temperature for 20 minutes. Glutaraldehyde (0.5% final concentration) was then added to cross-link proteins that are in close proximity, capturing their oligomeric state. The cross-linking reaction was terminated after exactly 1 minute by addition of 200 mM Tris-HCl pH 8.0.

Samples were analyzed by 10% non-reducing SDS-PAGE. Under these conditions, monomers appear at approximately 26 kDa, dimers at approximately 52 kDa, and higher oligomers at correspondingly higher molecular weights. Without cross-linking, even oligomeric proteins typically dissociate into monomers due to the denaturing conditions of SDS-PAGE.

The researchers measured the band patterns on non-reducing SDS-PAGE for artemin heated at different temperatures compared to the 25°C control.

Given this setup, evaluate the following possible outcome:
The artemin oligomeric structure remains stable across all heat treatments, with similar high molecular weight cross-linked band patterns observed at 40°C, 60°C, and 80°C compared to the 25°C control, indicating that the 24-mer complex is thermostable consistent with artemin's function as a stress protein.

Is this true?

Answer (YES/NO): NO